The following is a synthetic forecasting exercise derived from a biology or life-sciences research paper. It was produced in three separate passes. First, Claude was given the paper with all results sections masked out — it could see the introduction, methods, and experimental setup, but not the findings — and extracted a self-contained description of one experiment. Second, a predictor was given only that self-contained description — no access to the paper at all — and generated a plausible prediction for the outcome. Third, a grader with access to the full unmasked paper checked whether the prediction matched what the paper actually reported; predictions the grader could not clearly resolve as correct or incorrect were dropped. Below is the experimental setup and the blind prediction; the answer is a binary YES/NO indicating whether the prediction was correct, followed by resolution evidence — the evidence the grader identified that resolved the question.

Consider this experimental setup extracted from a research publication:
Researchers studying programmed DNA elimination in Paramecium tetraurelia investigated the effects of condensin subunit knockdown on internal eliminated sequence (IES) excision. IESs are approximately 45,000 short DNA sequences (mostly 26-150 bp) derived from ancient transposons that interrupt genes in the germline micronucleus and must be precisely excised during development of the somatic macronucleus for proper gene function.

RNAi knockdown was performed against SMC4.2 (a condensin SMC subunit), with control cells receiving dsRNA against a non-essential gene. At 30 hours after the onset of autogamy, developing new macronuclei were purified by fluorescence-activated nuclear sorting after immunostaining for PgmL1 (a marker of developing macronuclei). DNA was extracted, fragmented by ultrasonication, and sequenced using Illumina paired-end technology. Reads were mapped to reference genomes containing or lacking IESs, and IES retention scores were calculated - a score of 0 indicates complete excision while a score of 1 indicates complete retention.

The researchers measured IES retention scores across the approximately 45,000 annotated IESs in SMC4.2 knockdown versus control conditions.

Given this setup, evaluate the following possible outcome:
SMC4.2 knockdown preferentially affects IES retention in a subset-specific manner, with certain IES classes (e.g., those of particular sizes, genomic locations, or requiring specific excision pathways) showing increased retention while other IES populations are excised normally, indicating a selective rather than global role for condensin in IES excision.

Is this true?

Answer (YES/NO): NO